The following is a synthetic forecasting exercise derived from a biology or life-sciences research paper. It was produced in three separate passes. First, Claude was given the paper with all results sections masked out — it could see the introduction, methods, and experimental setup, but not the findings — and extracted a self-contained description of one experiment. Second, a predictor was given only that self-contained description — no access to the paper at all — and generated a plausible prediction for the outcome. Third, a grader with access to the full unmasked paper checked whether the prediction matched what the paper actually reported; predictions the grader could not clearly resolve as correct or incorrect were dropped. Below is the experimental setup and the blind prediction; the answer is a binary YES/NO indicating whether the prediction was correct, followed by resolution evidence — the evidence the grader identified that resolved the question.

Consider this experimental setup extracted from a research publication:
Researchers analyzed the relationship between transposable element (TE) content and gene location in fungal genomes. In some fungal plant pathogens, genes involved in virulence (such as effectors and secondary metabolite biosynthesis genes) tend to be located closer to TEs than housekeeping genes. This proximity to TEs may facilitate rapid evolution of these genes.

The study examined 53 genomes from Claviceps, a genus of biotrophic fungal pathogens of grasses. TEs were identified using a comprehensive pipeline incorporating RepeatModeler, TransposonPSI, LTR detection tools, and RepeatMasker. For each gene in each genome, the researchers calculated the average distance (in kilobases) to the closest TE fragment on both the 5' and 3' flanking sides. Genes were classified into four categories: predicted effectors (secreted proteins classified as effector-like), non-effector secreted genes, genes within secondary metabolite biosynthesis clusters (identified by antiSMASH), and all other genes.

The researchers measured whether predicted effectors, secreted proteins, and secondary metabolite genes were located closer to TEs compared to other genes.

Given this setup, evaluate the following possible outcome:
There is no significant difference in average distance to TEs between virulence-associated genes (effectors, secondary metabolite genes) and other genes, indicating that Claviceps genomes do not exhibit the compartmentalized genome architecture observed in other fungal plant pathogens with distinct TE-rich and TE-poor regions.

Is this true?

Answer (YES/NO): NO